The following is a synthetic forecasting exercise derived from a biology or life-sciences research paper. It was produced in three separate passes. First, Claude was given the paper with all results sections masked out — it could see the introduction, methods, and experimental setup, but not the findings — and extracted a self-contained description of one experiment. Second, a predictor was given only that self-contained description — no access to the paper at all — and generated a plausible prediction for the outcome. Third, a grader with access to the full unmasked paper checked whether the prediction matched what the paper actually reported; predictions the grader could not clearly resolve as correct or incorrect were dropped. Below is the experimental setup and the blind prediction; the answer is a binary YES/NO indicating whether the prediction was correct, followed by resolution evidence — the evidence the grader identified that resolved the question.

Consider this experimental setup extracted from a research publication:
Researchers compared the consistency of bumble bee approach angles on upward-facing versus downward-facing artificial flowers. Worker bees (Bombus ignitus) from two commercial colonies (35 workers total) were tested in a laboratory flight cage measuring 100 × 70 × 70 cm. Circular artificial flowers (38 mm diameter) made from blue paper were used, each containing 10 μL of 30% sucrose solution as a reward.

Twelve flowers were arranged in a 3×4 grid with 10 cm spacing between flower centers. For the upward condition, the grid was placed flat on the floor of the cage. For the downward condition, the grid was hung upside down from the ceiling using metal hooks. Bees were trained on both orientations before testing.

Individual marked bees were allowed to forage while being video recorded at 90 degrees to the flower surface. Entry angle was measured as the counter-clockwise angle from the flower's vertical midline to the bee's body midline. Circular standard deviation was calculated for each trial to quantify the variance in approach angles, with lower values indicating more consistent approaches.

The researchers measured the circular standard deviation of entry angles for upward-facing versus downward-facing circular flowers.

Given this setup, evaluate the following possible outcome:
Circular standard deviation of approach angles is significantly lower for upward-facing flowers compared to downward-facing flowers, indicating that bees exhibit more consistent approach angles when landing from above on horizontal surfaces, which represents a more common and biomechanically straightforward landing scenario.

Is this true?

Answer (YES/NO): NO